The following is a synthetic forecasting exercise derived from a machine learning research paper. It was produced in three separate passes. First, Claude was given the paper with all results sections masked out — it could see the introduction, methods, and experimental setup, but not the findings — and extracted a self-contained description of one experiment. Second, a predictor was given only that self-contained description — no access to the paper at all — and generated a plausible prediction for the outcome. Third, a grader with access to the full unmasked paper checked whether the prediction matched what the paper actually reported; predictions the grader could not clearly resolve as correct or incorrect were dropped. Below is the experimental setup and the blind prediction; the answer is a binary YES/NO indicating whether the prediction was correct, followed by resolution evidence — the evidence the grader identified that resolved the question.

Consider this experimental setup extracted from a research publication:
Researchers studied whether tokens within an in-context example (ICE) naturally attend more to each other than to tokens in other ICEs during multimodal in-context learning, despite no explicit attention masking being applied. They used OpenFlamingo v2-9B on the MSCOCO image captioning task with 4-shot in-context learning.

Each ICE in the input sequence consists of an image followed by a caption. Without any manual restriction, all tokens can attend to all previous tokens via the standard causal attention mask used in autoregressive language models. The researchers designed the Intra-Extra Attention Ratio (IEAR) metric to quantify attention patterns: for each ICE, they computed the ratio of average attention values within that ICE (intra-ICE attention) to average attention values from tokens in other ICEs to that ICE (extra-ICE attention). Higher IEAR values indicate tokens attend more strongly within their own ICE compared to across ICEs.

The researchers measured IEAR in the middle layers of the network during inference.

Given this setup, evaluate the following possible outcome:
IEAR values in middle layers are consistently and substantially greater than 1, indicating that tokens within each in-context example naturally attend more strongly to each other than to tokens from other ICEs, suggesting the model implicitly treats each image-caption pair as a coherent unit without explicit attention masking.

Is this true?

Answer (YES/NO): YES